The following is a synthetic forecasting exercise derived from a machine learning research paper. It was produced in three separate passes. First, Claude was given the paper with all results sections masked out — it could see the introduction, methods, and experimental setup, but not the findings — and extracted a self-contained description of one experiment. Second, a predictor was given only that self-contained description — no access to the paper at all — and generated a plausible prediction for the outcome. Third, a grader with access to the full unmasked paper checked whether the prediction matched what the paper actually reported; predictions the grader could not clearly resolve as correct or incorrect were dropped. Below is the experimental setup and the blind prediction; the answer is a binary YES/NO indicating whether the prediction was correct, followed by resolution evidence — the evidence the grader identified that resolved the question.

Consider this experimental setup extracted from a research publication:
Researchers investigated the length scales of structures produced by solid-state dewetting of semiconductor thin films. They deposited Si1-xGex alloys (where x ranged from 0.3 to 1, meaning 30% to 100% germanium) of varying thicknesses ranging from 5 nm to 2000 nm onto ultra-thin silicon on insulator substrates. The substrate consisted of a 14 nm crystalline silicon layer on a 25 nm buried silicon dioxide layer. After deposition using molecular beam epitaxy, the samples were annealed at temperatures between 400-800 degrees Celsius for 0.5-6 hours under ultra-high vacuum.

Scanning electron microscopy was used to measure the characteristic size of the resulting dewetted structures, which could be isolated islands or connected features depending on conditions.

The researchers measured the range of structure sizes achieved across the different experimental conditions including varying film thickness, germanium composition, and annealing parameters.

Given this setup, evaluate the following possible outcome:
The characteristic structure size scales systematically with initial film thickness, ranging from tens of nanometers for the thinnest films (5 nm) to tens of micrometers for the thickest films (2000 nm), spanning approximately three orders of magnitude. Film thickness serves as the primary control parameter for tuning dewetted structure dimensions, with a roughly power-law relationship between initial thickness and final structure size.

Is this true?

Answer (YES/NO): NO